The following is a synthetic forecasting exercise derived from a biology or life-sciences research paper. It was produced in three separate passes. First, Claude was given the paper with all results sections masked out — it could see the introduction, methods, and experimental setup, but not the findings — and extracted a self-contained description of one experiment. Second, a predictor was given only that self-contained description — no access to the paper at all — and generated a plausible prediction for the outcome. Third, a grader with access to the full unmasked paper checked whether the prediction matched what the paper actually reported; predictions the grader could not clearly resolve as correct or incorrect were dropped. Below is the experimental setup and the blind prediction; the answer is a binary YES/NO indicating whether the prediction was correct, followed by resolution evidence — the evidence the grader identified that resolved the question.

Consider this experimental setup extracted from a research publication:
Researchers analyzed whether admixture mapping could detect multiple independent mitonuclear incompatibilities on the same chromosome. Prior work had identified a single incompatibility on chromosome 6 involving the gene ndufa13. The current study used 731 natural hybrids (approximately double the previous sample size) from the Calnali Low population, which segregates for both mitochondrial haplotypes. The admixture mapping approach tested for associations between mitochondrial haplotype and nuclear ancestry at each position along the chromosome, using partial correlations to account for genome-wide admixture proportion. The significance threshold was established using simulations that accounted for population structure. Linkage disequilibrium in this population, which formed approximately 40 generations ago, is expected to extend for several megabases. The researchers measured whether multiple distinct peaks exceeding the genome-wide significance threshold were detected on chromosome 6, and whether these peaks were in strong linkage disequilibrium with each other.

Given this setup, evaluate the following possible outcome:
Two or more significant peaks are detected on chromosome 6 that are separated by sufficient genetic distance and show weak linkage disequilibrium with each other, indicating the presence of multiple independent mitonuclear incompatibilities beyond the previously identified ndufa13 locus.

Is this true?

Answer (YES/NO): YES